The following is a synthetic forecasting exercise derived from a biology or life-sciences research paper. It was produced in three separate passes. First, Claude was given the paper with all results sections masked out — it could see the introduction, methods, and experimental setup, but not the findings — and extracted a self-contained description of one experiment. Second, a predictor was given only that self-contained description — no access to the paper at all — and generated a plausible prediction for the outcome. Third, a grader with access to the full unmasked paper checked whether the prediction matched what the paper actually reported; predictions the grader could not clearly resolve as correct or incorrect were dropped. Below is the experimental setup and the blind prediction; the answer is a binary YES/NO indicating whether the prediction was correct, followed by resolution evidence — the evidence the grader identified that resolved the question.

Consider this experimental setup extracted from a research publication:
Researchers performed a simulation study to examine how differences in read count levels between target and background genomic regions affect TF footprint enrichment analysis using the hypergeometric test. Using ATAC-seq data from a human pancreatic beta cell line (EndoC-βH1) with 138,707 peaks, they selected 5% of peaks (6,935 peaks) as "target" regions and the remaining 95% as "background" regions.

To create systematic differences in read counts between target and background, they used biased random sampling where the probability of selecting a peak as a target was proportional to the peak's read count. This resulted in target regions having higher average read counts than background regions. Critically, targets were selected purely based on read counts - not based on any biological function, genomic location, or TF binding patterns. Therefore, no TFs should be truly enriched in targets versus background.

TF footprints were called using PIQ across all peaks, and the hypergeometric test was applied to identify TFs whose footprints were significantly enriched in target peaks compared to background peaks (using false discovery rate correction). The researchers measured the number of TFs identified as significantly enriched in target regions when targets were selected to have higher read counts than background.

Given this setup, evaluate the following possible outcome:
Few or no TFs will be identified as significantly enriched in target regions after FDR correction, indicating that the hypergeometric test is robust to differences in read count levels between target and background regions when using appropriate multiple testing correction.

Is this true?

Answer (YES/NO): NO